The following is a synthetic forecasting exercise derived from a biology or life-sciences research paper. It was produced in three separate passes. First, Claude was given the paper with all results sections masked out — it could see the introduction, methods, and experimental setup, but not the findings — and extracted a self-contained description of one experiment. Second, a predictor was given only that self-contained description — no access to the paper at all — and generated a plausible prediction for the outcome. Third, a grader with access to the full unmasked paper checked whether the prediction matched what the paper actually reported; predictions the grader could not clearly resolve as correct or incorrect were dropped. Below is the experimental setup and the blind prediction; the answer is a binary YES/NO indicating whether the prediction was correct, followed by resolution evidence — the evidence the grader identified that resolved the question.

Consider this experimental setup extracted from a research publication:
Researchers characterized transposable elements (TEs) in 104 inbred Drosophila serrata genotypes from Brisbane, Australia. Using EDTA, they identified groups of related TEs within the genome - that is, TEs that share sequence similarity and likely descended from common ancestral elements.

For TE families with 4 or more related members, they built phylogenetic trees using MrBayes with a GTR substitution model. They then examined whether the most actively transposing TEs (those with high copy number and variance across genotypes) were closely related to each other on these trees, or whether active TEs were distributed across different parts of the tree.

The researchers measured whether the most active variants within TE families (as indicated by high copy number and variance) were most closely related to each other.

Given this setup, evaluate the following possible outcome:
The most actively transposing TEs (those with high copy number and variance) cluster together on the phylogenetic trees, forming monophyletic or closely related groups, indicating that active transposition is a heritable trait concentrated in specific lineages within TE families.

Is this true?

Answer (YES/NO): NO